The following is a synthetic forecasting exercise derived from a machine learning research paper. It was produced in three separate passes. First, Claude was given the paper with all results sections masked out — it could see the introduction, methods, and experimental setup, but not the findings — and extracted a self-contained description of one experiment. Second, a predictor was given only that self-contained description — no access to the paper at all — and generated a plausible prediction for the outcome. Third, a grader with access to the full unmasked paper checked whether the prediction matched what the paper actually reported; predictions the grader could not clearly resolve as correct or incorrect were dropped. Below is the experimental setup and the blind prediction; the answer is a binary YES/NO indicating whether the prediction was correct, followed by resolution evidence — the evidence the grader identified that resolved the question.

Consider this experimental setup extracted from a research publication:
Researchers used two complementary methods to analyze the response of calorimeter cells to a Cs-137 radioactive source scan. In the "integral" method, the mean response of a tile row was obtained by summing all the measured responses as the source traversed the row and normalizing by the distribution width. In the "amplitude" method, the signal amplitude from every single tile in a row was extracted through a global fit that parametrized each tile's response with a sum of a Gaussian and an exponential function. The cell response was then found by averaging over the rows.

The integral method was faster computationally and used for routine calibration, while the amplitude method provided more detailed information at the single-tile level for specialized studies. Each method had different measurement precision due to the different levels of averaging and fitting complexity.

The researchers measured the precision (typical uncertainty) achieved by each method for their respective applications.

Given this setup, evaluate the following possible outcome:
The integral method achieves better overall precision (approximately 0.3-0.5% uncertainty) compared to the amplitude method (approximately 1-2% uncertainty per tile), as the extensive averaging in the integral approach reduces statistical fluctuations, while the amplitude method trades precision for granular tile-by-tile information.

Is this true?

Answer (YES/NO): YES